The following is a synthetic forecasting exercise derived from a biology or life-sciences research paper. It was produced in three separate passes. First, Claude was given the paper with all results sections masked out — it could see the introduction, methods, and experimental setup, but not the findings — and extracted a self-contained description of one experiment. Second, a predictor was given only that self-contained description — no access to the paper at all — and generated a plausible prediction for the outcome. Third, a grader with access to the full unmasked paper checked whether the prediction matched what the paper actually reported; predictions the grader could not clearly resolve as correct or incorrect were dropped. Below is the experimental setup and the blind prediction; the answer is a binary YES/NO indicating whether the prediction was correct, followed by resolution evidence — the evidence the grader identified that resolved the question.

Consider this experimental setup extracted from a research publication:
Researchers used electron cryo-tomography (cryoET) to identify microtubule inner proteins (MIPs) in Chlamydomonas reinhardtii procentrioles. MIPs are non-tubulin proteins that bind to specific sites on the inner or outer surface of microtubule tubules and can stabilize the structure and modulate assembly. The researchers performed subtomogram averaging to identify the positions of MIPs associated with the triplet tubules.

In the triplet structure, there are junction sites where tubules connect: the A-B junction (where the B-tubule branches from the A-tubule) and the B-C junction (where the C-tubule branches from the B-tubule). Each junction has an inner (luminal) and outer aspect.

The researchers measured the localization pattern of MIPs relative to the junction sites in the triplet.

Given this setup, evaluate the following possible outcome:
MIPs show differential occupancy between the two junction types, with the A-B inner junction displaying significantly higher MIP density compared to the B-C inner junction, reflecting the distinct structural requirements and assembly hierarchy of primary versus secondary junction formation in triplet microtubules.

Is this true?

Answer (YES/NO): NO